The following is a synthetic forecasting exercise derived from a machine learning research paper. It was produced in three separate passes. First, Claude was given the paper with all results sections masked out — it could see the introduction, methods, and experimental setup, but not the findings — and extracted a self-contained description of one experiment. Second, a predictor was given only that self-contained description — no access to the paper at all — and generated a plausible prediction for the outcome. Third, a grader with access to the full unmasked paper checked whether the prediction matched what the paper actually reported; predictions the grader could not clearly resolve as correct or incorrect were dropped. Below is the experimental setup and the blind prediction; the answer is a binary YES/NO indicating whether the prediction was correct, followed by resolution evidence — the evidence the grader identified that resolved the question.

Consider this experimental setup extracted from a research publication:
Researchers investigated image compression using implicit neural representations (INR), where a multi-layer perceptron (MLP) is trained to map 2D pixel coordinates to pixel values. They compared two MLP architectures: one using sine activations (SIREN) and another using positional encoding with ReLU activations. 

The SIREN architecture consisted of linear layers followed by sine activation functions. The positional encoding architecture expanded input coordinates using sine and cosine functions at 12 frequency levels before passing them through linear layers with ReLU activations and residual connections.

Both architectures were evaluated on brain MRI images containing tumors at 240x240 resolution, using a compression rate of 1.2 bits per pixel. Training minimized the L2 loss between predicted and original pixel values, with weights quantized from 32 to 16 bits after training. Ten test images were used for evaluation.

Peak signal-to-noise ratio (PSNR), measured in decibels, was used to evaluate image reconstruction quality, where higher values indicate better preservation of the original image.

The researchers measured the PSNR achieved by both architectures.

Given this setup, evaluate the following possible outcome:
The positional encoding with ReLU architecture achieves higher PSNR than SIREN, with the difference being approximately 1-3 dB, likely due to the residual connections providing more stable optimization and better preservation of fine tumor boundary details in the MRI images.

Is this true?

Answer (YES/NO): NO